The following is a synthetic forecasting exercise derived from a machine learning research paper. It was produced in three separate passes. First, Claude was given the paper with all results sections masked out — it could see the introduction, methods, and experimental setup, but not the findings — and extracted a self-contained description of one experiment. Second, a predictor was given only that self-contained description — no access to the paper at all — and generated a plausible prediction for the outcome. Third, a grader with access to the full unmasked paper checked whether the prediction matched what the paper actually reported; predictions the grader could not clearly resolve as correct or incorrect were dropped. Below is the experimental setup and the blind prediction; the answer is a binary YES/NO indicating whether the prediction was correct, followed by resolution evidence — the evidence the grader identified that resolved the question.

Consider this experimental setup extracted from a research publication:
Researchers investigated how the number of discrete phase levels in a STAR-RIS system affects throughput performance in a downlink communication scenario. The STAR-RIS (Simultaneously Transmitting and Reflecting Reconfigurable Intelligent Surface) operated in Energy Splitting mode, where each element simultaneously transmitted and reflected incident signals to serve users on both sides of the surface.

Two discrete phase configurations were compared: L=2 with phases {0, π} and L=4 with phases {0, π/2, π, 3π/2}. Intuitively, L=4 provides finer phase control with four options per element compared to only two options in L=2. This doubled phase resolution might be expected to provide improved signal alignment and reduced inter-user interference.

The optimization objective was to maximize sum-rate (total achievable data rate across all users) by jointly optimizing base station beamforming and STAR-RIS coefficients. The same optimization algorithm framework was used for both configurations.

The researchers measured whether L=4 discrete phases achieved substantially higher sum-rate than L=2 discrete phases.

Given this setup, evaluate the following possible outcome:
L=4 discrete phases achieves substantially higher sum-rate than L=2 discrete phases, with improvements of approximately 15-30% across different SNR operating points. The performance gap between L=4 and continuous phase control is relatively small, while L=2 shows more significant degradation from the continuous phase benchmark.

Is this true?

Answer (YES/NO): NO